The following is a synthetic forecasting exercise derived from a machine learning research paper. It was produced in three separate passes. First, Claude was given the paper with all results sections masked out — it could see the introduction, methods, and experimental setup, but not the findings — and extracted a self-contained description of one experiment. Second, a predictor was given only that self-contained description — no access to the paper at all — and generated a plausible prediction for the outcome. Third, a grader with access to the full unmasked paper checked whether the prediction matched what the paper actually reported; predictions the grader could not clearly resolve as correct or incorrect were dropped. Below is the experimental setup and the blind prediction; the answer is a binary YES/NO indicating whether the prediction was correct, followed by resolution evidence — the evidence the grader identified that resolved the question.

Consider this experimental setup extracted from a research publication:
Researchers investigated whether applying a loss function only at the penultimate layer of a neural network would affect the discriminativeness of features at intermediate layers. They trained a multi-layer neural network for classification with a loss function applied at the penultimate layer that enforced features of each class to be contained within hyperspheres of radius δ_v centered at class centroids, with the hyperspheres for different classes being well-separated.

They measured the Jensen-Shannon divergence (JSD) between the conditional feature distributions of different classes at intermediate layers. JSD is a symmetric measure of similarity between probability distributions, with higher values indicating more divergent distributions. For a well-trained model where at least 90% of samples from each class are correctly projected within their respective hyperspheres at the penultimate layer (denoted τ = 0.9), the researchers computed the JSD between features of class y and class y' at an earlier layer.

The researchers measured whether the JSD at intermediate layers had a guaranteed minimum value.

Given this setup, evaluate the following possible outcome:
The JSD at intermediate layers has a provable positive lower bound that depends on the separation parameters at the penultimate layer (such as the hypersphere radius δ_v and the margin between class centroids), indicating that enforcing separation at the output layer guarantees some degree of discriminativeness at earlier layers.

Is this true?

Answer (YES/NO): NO